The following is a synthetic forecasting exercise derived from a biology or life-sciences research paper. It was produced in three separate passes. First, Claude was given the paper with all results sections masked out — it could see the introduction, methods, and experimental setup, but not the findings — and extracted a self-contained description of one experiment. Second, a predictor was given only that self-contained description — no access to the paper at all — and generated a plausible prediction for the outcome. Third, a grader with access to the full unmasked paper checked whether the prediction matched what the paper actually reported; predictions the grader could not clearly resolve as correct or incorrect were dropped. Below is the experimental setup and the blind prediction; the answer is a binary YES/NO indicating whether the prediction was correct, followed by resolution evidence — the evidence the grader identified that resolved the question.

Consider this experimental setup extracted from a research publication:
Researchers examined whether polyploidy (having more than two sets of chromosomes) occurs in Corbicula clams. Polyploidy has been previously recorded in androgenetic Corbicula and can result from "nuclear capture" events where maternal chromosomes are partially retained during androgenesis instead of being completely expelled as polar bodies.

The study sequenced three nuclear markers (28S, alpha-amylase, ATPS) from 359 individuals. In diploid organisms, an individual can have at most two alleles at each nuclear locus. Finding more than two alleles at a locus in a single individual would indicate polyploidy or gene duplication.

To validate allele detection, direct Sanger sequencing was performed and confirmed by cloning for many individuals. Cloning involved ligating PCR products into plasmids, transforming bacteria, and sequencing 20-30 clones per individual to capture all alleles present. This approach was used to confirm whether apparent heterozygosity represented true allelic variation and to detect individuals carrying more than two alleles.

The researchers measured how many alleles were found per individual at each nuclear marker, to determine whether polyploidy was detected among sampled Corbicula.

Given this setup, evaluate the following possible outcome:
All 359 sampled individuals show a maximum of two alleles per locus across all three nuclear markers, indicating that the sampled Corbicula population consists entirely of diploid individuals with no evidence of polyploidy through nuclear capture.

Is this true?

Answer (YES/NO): NO